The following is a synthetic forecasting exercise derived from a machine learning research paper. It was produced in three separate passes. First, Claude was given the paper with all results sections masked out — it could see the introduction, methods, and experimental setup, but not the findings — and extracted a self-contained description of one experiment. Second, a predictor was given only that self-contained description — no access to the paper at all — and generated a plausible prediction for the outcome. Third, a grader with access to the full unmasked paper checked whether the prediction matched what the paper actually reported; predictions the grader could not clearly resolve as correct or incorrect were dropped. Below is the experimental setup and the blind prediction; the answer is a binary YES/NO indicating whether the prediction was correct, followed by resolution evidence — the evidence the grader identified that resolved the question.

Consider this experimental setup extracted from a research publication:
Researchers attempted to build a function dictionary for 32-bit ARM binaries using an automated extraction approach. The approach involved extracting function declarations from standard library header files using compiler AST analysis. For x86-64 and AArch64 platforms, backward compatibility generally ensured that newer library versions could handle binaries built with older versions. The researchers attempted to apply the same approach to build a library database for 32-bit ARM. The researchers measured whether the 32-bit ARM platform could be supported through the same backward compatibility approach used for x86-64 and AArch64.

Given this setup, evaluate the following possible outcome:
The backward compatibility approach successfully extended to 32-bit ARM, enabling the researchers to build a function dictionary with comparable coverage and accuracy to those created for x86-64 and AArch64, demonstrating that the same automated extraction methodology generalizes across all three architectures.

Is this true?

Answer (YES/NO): NO